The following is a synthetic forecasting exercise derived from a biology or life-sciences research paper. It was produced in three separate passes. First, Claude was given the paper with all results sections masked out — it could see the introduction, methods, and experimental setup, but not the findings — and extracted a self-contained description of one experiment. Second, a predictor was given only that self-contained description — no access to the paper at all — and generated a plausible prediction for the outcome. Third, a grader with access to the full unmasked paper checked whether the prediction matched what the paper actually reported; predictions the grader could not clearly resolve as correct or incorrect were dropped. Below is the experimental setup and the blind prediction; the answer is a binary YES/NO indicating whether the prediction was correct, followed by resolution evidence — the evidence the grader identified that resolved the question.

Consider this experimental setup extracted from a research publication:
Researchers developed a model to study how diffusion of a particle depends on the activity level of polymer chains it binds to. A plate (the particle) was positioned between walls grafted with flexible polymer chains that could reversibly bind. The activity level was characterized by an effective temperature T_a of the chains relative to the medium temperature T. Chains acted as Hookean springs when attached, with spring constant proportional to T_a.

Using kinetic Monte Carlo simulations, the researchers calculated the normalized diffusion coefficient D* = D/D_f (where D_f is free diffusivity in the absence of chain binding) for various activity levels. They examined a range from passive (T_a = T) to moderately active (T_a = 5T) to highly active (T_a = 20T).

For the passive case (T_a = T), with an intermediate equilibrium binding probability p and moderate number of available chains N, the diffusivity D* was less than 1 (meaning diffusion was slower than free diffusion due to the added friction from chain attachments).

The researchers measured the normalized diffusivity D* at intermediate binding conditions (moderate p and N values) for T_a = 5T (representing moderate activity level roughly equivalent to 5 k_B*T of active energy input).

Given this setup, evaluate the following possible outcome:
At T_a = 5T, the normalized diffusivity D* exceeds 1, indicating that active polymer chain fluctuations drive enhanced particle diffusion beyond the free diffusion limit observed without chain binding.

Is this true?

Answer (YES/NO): YES